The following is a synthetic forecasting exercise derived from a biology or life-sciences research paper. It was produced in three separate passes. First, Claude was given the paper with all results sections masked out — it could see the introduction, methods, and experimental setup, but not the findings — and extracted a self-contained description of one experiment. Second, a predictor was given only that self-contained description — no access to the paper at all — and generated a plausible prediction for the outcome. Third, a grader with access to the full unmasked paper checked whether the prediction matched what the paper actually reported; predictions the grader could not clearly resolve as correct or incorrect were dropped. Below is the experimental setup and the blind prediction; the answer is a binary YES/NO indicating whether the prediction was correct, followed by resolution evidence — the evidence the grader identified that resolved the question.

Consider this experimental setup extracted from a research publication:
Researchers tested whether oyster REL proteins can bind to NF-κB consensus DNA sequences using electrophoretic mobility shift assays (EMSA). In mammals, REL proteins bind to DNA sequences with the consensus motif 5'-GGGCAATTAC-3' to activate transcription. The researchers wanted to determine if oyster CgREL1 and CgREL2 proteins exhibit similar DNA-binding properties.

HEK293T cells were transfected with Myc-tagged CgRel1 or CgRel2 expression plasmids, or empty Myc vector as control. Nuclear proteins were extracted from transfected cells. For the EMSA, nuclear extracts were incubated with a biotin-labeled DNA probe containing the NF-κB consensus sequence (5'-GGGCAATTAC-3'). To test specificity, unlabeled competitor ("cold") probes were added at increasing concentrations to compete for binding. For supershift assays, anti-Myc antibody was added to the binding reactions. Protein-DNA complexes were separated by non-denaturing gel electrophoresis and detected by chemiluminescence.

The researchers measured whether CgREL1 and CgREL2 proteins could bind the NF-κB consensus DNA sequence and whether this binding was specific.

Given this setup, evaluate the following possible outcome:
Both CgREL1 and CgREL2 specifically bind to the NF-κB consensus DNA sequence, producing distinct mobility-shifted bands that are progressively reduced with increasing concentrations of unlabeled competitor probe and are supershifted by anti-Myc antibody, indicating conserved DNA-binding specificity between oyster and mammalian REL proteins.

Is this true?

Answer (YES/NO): NO